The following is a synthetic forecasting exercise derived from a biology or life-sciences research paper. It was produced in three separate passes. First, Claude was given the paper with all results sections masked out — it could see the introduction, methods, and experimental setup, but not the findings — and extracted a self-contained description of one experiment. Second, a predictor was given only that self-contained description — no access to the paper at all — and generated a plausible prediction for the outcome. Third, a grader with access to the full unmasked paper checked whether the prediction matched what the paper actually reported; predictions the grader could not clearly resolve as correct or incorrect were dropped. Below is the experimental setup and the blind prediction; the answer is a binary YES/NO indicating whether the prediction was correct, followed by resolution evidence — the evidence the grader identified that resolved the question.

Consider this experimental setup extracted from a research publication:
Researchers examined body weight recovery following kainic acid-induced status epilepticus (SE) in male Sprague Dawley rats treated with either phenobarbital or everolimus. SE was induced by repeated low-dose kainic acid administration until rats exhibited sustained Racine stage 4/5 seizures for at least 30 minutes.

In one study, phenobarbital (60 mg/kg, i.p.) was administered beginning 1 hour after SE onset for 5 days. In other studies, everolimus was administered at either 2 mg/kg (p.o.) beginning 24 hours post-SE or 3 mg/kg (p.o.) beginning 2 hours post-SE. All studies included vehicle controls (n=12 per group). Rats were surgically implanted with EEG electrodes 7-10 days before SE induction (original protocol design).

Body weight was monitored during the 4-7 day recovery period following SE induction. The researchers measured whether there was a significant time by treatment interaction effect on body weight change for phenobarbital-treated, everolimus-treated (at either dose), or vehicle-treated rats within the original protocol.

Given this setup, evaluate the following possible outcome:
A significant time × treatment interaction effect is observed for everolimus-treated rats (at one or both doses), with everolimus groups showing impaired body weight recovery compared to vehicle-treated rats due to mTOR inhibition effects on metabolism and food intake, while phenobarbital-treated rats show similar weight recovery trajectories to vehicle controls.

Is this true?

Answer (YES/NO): NO